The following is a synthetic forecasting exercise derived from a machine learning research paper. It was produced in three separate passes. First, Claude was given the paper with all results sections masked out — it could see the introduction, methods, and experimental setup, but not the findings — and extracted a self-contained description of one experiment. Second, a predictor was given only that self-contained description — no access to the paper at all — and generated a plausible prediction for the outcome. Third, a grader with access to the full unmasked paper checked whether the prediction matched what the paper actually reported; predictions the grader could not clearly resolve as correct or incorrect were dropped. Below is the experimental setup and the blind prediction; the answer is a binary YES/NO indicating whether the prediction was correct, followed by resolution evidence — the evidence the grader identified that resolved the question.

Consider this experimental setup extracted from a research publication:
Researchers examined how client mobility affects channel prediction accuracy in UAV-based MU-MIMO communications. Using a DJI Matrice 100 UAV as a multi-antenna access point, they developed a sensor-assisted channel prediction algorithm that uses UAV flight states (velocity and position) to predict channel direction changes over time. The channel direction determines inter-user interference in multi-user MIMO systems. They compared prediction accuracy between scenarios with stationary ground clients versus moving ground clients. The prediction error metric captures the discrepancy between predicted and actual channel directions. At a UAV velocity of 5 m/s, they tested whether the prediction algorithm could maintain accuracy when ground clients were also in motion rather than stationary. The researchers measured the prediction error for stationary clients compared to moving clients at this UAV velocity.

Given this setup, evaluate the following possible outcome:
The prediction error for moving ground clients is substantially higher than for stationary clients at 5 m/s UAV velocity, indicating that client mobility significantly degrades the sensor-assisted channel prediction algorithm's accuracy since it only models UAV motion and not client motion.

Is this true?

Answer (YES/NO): NO